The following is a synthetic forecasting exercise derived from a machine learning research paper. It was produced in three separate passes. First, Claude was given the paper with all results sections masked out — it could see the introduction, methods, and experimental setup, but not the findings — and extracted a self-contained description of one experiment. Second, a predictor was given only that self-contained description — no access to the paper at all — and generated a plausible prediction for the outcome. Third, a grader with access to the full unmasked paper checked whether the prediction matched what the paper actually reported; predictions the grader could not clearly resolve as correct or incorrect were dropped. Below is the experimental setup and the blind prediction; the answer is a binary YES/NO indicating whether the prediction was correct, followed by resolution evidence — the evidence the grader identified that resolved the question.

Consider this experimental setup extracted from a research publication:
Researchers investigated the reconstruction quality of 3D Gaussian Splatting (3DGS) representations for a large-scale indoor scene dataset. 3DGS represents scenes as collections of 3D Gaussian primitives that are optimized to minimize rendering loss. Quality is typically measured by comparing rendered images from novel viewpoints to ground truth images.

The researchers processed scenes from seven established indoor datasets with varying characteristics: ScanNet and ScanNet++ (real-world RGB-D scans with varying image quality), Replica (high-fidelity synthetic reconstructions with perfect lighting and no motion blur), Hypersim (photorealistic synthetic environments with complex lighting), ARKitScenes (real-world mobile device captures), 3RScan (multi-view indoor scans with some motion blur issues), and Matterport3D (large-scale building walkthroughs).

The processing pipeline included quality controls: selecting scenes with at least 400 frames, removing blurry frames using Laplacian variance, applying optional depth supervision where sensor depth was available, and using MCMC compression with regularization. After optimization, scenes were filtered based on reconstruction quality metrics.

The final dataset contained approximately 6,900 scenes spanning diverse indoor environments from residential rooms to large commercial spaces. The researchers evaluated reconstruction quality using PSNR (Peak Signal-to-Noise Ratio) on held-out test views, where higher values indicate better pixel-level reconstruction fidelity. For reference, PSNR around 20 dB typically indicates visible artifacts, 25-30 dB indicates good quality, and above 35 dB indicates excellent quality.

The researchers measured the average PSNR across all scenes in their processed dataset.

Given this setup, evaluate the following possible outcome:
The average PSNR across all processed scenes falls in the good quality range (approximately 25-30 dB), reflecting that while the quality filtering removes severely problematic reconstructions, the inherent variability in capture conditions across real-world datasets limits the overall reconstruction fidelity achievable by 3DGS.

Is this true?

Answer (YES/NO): YES